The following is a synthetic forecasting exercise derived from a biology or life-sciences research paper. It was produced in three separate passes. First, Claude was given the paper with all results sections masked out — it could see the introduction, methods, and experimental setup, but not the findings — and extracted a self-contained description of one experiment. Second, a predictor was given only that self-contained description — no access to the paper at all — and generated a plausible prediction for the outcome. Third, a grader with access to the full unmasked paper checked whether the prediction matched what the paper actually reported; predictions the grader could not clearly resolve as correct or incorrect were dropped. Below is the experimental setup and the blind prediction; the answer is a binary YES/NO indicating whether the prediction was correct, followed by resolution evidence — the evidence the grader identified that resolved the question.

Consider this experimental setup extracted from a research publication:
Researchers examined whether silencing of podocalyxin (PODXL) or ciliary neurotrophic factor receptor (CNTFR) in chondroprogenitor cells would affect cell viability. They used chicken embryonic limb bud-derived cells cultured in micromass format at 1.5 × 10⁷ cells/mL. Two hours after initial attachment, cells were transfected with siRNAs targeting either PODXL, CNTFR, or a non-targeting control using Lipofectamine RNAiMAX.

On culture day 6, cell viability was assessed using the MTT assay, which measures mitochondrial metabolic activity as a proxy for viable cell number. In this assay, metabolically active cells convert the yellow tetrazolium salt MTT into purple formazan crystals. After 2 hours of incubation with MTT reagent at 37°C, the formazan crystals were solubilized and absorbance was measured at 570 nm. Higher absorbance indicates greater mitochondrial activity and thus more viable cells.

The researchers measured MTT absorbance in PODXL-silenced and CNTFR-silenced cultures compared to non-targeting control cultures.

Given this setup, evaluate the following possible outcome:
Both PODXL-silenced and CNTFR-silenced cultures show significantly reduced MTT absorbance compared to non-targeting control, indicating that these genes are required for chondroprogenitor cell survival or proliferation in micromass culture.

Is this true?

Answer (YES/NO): NO